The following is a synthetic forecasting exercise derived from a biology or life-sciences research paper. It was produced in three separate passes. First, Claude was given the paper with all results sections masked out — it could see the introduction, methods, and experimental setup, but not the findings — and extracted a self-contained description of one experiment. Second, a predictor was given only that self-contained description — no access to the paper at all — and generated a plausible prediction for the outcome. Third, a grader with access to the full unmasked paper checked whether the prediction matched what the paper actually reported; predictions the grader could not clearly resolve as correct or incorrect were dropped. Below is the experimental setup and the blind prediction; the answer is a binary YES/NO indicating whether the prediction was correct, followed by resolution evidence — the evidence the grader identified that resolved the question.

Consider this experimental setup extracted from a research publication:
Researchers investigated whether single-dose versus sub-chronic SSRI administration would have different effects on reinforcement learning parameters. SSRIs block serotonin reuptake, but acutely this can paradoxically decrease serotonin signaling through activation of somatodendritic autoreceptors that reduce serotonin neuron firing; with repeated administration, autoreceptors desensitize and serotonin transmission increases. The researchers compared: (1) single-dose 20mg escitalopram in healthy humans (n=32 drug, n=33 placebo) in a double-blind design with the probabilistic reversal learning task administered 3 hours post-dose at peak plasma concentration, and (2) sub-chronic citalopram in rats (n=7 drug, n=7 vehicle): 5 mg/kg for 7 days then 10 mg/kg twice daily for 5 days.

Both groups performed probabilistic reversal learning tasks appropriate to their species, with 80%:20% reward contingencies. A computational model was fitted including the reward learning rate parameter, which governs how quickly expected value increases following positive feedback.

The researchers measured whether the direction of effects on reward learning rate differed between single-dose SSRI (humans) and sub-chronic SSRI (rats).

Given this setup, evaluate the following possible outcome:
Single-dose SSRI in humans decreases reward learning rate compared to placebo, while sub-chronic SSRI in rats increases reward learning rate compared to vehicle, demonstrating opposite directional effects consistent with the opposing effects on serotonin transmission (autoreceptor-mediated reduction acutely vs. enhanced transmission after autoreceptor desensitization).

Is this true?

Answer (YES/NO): YES